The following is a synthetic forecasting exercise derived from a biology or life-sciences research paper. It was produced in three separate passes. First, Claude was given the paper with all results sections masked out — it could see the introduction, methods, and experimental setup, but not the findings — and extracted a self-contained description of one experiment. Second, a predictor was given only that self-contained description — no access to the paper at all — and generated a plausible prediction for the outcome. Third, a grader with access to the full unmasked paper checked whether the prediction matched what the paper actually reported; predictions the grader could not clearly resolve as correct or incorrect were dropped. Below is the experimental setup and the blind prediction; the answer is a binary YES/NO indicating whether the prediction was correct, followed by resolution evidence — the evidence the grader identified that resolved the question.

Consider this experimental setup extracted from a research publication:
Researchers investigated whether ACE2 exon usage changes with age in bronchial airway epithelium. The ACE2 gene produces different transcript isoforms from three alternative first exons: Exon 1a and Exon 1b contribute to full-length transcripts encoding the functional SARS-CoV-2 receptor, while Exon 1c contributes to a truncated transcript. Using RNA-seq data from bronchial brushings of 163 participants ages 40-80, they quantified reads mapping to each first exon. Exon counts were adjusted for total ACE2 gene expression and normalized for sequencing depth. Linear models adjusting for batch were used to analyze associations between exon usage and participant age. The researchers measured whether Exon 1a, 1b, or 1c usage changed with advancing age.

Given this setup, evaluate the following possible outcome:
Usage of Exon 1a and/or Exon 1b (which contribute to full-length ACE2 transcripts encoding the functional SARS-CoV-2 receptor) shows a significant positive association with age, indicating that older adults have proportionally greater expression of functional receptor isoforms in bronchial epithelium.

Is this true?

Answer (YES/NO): YES